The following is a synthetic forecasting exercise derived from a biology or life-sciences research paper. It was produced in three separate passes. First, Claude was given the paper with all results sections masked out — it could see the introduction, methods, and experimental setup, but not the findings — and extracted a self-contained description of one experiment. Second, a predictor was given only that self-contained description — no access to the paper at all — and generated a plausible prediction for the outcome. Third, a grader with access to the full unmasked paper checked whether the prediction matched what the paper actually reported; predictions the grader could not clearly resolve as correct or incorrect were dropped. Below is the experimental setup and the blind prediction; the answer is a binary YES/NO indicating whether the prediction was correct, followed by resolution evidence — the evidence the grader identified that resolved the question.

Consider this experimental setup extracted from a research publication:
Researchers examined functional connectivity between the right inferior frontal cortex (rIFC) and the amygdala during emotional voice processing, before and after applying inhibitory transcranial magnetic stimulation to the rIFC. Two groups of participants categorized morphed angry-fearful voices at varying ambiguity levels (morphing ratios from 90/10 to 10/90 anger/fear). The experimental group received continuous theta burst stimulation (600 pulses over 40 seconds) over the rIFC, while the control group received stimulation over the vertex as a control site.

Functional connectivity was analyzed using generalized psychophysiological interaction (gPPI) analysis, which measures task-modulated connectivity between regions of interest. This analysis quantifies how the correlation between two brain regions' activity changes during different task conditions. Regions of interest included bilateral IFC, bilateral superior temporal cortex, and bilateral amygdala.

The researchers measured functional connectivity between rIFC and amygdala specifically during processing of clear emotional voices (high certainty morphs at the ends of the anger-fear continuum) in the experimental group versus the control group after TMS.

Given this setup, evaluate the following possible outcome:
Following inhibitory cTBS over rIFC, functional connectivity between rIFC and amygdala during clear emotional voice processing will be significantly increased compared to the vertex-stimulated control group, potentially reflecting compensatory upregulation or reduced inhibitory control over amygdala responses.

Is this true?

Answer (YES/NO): YES